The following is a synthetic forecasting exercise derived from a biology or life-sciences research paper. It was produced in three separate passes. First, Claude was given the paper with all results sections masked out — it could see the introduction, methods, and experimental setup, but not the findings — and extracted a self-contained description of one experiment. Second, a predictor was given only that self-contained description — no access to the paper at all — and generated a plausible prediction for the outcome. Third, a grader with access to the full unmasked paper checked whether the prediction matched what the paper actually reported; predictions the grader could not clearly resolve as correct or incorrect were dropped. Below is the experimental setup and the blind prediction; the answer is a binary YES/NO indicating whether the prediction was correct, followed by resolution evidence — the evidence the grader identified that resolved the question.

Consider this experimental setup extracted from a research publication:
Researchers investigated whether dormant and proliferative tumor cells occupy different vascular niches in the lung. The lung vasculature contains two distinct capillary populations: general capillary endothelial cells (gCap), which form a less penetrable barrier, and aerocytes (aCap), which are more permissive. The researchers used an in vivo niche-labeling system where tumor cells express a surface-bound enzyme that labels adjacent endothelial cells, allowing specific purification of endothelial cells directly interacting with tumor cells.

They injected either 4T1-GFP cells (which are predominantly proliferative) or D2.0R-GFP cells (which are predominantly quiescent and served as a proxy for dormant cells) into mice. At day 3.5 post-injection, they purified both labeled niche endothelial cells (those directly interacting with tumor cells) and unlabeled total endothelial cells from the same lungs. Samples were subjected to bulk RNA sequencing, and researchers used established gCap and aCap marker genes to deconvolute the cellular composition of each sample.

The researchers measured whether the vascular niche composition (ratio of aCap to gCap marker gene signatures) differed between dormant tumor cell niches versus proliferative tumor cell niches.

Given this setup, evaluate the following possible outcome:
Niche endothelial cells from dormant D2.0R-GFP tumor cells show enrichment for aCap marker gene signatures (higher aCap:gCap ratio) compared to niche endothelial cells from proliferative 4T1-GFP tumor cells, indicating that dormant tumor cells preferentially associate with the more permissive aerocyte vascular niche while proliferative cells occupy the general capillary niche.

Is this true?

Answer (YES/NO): NO